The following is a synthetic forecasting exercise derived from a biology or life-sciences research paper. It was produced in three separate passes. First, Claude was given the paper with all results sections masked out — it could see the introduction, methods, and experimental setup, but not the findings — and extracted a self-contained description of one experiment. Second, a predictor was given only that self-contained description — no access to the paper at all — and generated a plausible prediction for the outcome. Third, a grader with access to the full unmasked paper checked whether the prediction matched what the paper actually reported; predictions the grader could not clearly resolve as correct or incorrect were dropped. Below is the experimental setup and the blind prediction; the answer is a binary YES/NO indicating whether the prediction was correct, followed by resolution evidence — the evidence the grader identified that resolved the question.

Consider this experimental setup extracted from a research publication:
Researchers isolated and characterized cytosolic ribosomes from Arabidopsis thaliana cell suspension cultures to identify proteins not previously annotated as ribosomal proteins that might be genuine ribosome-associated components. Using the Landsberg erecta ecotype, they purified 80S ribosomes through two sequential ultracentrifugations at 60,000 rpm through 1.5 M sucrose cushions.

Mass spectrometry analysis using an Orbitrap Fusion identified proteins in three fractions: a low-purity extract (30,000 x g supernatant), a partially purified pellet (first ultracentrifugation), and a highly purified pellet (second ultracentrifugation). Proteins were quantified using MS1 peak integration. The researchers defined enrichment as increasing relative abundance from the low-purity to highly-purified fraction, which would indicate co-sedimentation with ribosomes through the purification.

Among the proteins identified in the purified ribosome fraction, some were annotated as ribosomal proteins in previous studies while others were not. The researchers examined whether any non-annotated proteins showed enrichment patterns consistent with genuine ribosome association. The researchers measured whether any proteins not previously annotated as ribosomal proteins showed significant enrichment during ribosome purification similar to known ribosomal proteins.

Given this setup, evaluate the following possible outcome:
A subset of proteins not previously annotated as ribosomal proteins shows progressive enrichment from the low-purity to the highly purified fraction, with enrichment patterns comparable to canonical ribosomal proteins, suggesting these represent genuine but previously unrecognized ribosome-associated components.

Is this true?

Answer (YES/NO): NO